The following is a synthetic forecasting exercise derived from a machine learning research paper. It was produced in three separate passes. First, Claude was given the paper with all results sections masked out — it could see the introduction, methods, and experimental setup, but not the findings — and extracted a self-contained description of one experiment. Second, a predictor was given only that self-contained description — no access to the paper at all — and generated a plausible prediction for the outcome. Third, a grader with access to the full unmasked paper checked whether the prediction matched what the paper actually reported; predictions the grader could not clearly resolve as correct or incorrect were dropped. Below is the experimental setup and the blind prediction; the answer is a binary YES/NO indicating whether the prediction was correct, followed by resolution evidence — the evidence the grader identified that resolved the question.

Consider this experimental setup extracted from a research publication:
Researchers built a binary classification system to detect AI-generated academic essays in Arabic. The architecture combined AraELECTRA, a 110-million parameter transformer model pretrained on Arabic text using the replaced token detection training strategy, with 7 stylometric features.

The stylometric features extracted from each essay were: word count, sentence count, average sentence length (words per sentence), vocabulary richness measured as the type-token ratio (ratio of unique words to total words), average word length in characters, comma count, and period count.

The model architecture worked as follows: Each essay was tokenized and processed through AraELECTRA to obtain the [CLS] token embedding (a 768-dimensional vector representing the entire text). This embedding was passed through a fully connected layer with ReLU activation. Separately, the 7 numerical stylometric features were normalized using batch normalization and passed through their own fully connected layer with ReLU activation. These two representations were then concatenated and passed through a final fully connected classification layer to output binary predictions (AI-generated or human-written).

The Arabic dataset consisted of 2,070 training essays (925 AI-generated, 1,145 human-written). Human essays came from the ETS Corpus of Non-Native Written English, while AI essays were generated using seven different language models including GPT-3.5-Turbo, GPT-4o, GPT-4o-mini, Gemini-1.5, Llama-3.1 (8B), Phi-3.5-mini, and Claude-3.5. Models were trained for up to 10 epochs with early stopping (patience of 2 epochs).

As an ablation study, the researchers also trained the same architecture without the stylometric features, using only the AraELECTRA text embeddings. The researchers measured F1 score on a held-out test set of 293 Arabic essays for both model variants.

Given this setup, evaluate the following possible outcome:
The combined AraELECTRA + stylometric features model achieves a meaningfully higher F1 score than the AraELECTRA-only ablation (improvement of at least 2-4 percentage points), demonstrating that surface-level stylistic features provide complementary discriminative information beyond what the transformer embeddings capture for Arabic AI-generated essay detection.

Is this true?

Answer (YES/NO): NO